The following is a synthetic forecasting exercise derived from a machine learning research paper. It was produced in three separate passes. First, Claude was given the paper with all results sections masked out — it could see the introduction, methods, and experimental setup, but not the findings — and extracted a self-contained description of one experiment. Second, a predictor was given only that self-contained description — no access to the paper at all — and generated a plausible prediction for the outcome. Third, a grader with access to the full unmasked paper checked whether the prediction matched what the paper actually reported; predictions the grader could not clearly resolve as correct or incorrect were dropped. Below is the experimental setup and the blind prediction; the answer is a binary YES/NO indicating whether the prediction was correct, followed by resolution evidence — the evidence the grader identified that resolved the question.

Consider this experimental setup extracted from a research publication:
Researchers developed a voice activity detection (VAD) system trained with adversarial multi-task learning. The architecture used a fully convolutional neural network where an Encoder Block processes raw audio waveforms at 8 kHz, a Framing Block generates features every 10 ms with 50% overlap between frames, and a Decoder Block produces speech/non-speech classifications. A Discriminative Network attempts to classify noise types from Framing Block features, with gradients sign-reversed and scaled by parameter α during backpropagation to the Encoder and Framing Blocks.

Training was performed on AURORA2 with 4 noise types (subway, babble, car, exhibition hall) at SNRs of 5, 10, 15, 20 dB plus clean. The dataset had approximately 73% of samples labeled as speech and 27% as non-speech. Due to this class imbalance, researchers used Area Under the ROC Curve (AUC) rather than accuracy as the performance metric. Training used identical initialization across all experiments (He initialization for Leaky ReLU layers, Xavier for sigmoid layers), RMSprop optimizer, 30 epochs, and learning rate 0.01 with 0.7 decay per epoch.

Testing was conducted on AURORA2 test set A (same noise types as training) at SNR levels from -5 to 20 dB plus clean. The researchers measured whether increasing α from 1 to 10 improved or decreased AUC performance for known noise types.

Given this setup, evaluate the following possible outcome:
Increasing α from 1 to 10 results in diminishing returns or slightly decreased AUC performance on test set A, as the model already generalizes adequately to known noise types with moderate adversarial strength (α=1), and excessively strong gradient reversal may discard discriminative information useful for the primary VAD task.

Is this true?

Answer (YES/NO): YES